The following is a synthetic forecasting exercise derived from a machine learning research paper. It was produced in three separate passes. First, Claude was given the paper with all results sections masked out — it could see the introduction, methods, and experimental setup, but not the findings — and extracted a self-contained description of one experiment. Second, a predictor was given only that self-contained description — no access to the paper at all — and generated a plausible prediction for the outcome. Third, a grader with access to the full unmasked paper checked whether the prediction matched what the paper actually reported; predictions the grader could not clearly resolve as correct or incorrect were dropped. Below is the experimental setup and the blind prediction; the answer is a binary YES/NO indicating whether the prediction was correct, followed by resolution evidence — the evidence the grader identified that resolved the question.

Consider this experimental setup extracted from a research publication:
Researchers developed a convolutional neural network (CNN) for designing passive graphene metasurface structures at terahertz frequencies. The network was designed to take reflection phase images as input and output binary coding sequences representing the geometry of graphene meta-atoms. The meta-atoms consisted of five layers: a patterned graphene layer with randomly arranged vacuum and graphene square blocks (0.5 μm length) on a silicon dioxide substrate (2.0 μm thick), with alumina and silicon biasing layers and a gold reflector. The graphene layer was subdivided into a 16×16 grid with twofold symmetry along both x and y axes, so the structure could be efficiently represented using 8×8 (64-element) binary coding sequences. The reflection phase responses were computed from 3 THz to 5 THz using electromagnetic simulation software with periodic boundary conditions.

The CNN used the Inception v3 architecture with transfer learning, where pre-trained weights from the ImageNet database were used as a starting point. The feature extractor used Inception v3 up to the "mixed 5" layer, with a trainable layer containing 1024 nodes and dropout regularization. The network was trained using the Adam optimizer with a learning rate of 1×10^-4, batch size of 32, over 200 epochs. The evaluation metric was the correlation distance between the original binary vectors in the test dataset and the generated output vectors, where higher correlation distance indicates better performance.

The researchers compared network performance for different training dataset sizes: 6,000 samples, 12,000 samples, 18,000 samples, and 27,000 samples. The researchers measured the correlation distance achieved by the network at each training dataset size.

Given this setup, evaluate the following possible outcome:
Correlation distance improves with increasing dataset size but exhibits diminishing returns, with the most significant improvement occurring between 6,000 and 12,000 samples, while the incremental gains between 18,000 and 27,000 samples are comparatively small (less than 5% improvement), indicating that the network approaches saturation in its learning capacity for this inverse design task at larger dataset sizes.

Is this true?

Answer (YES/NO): YES